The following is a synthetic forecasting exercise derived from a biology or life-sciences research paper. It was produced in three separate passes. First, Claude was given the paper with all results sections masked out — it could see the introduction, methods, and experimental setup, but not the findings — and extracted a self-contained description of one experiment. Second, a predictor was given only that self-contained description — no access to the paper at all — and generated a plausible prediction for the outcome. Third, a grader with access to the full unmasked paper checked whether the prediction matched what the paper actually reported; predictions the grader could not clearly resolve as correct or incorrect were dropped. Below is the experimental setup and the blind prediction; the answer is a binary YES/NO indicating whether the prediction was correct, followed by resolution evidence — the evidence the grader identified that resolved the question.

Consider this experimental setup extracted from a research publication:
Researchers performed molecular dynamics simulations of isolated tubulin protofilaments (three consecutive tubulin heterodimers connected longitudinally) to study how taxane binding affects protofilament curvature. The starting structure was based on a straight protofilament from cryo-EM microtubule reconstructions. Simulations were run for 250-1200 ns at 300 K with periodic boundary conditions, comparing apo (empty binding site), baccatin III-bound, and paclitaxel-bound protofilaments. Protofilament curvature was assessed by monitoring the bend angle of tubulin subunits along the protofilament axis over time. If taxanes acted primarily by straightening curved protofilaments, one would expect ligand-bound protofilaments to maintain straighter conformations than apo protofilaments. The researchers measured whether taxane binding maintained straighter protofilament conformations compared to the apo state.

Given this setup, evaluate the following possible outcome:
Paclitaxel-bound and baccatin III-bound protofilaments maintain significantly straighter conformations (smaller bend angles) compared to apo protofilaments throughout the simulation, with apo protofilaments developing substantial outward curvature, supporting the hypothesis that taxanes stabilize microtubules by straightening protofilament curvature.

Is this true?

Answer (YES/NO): NO